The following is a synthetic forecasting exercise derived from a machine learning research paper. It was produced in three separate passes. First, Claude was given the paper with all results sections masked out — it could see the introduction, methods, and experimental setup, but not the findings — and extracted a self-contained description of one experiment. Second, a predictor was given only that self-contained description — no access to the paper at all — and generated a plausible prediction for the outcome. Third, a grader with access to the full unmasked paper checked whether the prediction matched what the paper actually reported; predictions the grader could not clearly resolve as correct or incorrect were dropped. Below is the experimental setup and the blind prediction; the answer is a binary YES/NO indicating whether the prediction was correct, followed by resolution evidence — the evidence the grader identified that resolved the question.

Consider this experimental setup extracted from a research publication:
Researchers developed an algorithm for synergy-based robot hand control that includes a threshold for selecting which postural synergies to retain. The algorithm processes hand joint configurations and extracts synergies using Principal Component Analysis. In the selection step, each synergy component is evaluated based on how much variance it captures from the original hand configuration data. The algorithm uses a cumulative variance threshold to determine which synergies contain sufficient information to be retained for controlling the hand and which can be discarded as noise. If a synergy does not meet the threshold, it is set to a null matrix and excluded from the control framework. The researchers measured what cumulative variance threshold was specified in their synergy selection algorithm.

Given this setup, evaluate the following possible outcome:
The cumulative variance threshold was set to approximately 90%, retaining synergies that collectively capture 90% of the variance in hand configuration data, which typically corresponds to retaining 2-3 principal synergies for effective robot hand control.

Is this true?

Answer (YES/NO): NO